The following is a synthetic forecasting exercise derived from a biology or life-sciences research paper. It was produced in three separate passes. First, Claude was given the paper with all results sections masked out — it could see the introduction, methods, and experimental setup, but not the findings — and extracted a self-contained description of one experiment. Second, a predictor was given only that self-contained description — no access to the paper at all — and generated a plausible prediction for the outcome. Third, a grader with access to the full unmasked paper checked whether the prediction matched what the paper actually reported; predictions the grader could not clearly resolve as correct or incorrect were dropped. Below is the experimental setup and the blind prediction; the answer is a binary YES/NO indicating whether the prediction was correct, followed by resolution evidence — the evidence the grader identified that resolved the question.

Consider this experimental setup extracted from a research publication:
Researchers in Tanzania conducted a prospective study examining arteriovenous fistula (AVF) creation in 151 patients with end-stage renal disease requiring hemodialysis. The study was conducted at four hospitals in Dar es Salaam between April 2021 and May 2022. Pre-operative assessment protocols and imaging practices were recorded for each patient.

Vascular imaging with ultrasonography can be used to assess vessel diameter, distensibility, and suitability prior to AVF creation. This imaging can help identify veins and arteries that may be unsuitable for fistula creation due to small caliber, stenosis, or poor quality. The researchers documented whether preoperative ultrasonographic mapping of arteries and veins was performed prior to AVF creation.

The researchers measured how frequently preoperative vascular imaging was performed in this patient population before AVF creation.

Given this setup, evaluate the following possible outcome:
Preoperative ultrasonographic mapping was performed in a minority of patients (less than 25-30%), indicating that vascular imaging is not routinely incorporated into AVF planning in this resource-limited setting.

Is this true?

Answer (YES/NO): YES